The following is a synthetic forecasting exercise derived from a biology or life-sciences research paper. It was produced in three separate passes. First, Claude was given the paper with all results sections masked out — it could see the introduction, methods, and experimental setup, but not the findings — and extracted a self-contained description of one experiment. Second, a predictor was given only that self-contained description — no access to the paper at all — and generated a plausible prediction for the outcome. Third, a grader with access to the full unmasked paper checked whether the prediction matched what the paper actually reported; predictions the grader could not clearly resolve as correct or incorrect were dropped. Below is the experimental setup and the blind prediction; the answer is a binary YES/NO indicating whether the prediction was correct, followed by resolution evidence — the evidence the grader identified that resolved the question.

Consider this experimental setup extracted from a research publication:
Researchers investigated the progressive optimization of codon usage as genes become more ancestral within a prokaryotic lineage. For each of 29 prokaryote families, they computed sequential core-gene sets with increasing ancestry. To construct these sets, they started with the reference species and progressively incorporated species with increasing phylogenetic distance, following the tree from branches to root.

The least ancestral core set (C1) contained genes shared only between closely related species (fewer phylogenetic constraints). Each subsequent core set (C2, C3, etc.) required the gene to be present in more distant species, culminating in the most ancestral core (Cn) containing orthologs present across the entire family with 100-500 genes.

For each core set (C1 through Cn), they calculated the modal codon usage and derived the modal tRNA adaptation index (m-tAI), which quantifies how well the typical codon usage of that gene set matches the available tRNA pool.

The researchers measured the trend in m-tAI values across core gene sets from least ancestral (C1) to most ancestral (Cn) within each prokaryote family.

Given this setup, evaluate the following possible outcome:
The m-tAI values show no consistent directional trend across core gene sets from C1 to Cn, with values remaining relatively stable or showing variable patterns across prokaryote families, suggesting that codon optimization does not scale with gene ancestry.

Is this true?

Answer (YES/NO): NO